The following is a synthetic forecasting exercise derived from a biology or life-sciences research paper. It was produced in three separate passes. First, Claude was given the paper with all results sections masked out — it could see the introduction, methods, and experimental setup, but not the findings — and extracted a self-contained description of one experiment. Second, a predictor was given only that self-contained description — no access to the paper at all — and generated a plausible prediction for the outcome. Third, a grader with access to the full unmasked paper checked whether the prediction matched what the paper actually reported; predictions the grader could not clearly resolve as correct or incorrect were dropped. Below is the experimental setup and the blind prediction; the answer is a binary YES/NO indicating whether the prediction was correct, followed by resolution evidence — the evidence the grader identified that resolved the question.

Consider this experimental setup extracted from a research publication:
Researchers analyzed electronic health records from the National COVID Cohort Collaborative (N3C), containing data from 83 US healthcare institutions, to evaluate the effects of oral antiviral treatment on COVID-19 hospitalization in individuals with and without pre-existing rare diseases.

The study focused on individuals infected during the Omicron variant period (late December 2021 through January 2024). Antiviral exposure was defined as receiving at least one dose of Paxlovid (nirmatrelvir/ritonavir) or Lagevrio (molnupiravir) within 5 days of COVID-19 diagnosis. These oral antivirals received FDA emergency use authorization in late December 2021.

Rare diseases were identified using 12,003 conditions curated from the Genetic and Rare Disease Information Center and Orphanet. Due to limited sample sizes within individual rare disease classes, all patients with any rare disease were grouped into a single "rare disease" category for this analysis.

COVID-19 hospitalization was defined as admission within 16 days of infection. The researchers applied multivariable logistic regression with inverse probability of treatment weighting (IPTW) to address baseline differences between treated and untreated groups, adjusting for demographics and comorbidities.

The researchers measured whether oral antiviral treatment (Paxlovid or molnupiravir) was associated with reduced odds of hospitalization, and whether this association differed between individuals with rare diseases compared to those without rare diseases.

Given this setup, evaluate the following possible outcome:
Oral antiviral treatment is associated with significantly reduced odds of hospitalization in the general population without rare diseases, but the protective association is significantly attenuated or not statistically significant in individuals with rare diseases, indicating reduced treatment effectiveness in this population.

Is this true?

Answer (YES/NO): NO